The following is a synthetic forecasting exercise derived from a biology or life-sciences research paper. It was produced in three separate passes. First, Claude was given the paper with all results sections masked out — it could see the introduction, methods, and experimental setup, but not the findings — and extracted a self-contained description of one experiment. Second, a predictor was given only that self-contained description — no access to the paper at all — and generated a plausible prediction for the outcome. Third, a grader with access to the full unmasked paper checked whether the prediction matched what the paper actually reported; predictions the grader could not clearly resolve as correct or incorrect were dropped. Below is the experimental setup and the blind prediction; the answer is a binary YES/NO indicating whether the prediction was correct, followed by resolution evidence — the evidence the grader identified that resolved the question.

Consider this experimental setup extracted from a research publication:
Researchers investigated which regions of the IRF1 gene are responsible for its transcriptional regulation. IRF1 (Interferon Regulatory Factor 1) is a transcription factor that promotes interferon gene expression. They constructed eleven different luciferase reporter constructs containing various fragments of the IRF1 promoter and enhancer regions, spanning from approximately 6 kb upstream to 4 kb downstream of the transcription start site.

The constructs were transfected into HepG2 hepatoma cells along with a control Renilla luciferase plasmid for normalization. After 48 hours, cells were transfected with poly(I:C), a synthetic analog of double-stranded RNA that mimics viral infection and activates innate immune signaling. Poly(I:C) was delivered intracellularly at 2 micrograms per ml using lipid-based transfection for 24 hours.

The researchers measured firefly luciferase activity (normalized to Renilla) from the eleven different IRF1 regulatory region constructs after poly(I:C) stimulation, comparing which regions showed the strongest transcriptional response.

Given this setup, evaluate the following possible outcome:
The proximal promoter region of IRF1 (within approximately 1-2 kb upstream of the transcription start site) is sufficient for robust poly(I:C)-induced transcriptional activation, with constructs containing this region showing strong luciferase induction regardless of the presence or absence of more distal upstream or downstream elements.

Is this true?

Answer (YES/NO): YES